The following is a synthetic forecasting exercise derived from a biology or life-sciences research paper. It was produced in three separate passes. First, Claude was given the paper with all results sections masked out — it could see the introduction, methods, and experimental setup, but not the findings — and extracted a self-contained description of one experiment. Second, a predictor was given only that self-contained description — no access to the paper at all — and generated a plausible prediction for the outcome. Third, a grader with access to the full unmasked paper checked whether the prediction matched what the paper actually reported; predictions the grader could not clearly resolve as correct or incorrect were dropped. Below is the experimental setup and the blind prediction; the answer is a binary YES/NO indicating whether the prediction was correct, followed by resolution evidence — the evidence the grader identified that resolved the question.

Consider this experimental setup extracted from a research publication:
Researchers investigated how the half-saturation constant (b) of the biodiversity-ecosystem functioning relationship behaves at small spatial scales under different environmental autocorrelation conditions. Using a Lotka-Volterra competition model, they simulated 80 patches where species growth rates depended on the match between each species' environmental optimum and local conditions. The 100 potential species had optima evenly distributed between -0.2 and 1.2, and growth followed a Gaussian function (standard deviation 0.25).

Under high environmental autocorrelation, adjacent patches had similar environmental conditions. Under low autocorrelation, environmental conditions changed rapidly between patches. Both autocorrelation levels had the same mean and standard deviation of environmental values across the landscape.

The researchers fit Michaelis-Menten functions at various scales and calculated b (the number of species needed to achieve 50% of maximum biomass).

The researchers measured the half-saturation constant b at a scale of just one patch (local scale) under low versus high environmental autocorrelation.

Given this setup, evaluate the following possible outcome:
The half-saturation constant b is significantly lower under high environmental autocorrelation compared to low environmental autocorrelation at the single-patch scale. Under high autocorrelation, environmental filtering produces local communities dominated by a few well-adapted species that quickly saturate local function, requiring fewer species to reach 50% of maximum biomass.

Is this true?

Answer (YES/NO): NO